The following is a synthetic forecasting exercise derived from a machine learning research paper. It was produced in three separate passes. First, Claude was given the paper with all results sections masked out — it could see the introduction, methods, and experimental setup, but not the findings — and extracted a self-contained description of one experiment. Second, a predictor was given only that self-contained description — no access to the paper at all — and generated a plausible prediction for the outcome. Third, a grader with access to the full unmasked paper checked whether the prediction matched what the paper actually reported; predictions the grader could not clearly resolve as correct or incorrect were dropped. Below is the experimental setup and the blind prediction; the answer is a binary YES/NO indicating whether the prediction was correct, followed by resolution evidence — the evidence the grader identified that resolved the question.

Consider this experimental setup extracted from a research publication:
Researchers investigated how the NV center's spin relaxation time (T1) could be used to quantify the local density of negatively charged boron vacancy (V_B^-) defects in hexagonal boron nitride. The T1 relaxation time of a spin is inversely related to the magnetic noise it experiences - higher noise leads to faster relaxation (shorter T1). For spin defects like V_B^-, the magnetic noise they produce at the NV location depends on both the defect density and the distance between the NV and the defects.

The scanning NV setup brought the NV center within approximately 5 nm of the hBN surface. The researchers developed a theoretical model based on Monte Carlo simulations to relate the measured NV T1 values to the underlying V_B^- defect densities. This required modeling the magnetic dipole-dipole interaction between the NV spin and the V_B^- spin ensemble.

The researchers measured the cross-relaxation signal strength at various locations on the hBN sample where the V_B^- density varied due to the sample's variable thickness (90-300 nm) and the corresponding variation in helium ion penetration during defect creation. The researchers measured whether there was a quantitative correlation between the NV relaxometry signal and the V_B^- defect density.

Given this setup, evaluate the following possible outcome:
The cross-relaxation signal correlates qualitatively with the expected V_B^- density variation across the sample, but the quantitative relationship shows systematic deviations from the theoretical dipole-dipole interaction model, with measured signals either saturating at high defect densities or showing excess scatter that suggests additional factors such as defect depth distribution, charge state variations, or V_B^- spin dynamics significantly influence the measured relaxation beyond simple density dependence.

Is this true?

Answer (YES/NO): NO